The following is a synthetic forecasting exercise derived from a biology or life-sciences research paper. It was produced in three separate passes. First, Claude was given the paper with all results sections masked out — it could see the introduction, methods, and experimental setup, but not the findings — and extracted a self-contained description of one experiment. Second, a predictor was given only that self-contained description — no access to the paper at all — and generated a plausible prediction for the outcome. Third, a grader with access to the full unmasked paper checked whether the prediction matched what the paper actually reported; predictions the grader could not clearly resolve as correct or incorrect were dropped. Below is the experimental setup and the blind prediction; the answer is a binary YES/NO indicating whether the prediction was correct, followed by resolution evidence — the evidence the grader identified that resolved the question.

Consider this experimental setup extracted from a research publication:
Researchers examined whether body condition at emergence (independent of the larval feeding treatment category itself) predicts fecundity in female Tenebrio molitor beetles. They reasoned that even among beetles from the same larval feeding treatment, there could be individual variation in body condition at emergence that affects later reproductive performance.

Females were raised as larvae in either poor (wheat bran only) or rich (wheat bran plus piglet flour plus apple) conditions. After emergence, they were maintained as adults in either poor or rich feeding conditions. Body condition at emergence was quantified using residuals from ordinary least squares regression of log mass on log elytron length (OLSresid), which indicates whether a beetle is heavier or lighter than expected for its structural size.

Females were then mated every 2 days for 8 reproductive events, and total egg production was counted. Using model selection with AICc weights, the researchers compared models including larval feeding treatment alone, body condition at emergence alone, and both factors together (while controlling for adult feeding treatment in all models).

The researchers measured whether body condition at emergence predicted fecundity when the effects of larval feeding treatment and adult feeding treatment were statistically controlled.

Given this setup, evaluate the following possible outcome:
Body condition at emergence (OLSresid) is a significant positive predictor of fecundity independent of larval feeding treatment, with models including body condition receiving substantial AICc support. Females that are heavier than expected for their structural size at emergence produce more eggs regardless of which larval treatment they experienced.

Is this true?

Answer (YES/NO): YES